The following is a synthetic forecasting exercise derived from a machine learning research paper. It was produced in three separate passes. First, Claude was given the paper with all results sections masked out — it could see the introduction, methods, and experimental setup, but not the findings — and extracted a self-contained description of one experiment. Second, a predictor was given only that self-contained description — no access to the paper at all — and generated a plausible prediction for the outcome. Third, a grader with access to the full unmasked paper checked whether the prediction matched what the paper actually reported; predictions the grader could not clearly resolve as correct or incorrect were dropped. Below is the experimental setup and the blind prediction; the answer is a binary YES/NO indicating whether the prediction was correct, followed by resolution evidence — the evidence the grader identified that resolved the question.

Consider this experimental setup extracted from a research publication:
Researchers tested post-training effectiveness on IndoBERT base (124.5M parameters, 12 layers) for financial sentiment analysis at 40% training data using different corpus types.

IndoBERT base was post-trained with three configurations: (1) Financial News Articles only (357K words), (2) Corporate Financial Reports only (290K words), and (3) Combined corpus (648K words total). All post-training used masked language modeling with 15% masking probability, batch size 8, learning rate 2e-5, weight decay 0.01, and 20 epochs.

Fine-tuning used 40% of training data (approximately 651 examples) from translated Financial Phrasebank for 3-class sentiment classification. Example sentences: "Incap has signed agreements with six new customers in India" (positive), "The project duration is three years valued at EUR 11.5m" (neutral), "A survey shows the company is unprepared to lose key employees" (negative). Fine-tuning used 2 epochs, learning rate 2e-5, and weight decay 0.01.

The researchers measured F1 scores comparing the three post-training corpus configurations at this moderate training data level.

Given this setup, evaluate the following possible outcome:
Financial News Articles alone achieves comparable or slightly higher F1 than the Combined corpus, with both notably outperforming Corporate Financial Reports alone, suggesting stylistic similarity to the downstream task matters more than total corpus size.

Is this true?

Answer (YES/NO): NO